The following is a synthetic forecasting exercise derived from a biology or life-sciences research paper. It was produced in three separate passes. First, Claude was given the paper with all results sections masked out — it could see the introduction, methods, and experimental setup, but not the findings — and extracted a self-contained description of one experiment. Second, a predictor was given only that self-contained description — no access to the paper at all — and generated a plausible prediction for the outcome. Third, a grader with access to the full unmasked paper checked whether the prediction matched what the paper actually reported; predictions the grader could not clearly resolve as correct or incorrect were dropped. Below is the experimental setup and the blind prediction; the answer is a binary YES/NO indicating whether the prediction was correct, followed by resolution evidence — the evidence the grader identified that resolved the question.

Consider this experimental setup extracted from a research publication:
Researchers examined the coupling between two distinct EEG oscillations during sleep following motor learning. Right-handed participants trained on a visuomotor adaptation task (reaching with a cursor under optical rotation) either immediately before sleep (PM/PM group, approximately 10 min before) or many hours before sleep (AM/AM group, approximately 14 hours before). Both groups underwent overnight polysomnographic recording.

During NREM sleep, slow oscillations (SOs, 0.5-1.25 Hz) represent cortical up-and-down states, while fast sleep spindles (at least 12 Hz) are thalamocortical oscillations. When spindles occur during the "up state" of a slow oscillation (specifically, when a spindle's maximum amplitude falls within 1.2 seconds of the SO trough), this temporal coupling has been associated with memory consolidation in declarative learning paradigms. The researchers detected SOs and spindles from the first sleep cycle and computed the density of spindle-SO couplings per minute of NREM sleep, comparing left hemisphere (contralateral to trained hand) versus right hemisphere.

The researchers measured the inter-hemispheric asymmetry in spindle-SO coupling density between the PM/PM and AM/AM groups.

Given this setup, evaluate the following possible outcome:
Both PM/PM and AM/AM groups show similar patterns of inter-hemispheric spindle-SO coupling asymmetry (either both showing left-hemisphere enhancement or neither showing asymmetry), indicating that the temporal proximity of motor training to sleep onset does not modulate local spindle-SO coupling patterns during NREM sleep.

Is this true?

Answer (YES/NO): NO